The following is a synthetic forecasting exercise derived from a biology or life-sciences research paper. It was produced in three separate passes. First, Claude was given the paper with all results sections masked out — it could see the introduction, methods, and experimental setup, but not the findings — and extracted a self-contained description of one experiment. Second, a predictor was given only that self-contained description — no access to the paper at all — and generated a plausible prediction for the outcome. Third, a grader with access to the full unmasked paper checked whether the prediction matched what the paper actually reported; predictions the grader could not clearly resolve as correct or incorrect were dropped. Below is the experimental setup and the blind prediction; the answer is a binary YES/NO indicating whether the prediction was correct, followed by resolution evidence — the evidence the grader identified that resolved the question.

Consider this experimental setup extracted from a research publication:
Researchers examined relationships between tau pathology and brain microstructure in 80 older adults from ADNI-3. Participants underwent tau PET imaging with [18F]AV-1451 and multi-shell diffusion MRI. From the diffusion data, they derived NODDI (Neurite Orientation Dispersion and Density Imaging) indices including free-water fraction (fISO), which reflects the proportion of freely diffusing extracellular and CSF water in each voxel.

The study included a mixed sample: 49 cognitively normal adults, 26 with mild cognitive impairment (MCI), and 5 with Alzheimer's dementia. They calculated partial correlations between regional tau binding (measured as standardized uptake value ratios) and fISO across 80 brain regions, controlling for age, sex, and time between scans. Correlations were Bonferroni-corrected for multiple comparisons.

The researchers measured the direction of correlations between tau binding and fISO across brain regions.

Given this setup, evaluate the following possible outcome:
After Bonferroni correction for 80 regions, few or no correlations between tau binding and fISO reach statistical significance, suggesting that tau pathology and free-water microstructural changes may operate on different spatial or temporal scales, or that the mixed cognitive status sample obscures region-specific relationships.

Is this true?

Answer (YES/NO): NO